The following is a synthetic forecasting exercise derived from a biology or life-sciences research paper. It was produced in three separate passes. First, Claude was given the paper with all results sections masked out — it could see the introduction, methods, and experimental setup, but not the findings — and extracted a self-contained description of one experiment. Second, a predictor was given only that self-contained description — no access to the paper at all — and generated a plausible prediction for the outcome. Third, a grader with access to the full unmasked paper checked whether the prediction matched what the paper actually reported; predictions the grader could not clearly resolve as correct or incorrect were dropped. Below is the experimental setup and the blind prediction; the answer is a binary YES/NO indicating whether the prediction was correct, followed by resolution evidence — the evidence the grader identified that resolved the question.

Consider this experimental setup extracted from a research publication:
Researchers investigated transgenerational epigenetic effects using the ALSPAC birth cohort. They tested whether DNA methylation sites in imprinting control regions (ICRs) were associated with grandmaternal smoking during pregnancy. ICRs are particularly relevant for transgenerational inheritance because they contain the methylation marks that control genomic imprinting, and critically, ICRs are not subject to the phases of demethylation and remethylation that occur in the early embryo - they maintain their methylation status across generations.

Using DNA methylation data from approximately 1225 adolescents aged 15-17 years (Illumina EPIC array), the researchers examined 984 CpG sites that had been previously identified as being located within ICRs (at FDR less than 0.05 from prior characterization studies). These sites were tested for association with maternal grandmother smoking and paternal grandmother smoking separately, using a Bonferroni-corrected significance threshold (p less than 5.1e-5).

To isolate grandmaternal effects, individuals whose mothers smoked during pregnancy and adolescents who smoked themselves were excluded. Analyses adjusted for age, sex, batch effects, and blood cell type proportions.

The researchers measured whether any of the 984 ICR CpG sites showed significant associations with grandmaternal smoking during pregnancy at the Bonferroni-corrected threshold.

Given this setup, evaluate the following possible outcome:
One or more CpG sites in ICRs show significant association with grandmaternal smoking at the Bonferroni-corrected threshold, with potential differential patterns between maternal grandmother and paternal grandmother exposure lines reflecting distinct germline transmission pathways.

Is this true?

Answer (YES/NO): YES